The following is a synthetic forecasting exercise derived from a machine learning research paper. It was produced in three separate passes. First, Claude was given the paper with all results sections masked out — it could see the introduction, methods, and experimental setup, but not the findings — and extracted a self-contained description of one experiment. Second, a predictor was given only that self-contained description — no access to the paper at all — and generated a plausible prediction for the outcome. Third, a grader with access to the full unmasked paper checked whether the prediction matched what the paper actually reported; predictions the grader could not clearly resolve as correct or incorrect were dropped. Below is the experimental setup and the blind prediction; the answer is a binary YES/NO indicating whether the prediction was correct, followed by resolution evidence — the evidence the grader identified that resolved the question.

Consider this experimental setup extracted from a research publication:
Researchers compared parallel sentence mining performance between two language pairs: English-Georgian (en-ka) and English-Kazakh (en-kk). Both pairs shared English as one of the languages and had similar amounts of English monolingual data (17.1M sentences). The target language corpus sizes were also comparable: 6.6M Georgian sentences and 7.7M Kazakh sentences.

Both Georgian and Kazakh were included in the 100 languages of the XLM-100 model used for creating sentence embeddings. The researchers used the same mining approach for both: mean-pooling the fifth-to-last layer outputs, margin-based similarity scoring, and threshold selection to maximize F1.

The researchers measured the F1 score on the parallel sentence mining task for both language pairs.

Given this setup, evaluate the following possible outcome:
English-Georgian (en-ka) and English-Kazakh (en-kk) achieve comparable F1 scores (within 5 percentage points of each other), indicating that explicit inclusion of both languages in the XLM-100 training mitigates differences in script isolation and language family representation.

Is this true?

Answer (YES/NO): YES